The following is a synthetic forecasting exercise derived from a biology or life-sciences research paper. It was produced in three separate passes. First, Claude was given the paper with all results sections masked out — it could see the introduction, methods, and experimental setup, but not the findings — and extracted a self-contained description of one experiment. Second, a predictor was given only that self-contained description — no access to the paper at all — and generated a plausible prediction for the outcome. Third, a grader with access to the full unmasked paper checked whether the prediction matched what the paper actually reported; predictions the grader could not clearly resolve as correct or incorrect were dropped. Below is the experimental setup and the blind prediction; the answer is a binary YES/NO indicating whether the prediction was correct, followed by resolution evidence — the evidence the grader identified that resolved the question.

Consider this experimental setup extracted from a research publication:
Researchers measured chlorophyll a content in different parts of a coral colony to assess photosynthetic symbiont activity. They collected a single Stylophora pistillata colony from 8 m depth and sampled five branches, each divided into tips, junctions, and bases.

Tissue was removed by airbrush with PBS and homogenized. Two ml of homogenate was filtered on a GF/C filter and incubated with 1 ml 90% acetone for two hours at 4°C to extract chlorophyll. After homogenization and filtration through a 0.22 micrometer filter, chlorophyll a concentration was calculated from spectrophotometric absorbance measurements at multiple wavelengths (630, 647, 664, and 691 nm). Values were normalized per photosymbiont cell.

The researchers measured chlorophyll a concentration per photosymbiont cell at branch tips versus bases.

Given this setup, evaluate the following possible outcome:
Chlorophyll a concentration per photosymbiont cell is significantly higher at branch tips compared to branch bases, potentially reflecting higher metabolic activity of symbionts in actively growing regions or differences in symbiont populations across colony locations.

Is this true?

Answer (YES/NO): NO